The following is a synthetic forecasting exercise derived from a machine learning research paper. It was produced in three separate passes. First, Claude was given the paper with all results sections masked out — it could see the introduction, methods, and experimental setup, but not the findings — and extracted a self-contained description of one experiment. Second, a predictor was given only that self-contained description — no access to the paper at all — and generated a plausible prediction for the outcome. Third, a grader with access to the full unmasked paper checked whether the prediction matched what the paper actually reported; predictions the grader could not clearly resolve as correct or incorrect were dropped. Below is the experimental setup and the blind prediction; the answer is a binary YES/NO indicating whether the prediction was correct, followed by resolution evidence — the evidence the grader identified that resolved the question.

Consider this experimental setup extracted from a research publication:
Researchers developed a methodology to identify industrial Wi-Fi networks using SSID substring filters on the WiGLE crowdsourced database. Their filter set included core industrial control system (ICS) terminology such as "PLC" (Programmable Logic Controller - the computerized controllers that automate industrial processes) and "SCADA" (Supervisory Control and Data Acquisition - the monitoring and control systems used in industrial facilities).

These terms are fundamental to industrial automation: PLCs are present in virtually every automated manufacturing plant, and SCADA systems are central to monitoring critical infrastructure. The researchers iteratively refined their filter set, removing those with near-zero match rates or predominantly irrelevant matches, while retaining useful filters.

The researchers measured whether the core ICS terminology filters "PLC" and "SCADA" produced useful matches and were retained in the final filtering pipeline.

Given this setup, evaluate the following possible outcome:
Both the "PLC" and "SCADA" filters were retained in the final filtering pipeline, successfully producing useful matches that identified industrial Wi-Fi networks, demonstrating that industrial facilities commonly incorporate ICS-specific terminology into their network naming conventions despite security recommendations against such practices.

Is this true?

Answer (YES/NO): YES